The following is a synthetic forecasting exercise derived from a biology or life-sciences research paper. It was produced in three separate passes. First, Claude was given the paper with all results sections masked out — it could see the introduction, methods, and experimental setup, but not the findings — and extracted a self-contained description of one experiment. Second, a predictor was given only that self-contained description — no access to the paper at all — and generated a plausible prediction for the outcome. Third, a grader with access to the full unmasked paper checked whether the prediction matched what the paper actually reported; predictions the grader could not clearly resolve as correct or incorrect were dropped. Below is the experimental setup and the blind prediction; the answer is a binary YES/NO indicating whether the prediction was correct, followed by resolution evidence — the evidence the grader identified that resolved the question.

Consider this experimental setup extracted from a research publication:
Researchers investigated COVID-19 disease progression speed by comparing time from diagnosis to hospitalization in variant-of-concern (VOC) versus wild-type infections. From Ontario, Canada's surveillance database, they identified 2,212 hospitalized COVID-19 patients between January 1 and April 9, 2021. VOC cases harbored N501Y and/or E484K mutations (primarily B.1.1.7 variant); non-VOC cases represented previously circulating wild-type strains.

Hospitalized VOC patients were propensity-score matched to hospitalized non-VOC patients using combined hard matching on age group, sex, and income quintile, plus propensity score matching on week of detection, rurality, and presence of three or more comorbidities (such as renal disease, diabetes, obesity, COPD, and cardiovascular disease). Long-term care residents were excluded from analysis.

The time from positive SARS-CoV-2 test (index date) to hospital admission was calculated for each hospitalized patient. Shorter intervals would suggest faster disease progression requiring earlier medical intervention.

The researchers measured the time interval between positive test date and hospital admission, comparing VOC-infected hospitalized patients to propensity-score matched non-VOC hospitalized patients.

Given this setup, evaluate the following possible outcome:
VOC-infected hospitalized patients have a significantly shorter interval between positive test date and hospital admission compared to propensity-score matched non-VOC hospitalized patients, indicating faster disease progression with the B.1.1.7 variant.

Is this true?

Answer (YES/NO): NO